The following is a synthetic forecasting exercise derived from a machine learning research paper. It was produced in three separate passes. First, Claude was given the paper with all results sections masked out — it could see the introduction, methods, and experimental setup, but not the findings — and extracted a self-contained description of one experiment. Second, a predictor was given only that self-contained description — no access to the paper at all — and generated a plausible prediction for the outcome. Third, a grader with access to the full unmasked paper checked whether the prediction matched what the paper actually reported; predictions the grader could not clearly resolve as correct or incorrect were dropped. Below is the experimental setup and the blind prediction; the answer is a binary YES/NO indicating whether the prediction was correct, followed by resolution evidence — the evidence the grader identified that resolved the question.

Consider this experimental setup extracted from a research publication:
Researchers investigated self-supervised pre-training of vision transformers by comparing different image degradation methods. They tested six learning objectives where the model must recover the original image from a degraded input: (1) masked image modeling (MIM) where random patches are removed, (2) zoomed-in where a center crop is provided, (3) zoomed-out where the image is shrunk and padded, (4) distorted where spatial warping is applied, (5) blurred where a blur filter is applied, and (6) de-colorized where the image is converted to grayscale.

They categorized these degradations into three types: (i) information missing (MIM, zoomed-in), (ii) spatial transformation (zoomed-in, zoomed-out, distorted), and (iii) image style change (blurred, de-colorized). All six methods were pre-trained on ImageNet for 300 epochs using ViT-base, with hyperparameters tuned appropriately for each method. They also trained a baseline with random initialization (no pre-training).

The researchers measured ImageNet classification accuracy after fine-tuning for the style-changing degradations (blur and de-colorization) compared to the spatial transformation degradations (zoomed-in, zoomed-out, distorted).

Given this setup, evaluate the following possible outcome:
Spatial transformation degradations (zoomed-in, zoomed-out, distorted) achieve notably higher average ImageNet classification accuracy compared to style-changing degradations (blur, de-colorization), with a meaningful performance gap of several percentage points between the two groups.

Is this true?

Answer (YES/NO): NO